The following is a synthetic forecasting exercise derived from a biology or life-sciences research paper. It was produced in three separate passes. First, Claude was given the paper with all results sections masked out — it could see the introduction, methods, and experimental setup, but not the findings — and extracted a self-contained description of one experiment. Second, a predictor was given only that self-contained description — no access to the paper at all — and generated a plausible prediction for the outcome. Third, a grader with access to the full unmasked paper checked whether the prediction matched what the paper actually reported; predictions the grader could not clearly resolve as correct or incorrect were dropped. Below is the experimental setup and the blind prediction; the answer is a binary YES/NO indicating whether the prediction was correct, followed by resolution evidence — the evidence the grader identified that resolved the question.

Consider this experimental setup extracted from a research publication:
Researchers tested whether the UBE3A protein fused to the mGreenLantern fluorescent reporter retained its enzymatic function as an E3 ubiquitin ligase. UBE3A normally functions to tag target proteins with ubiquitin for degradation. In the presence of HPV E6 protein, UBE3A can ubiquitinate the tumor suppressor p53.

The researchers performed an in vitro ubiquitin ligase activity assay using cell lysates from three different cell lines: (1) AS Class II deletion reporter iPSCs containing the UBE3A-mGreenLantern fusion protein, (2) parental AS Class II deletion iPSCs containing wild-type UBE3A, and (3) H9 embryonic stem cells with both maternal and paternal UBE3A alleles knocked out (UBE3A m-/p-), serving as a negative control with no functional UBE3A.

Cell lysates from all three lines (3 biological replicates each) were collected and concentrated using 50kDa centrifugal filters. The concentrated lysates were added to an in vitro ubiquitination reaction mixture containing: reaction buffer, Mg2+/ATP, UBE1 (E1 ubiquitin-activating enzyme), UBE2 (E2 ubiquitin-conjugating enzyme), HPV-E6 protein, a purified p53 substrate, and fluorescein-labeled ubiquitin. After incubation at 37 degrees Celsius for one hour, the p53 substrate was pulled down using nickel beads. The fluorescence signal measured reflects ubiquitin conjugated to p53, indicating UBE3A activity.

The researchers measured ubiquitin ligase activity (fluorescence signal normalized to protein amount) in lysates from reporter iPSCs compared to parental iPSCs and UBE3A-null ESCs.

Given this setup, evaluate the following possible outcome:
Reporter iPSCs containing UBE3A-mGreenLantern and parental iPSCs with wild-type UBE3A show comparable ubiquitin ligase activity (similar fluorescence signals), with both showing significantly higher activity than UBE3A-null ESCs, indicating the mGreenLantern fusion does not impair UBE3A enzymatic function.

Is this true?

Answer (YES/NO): NO